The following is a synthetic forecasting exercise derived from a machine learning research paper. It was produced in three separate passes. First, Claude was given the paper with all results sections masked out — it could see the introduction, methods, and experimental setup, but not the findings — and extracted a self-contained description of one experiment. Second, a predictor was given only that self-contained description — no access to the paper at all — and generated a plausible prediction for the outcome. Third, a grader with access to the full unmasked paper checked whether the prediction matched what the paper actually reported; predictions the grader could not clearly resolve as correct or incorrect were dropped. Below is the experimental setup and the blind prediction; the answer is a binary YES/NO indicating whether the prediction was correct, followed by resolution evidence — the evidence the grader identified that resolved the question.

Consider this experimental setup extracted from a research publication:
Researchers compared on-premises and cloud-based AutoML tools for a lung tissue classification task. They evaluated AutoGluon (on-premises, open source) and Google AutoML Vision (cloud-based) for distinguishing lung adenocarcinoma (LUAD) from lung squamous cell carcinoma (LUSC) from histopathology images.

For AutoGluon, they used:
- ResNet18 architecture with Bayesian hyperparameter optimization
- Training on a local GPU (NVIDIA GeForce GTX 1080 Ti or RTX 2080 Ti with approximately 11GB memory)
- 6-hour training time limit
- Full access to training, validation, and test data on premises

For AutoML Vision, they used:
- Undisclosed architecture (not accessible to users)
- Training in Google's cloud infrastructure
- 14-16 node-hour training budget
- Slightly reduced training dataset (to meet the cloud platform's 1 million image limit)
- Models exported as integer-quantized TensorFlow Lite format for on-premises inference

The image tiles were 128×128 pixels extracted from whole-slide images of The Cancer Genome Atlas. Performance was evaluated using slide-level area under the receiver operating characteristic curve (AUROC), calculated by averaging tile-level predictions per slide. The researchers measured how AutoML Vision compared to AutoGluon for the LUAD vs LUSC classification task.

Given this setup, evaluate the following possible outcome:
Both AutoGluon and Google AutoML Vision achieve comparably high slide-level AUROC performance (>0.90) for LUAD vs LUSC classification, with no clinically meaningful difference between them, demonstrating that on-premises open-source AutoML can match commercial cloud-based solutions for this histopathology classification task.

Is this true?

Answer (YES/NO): YES